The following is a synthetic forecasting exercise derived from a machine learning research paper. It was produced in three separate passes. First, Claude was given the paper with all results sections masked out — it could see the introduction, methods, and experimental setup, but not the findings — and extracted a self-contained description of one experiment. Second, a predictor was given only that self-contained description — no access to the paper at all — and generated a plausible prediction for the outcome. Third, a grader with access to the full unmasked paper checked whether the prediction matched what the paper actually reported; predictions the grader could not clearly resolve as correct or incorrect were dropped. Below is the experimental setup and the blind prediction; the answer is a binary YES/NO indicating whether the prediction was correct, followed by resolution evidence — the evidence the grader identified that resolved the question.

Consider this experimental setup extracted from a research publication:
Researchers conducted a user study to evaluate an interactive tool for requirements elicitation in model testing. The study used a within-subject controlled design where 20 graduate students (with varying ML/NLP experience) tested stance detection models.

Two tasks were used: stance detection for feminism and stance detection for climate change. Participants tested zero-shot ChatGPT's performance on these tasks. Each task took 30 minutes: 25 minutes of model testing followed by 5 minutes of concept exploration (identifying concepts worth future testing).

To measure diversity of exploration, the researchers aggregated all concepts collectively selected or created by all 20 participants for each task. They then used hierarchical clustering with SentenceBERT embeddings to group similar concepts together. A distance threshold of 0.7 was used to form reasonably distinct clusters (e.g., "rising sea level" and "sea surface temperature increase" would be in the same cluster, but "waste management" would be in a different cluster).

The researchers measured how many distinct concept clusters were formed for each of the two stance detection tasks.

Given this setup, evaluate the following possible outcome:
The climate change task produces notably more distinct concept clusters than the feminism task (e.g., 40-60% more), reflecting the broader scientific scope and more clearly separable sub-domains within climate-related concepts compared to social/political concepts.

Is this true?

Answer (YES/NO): NO